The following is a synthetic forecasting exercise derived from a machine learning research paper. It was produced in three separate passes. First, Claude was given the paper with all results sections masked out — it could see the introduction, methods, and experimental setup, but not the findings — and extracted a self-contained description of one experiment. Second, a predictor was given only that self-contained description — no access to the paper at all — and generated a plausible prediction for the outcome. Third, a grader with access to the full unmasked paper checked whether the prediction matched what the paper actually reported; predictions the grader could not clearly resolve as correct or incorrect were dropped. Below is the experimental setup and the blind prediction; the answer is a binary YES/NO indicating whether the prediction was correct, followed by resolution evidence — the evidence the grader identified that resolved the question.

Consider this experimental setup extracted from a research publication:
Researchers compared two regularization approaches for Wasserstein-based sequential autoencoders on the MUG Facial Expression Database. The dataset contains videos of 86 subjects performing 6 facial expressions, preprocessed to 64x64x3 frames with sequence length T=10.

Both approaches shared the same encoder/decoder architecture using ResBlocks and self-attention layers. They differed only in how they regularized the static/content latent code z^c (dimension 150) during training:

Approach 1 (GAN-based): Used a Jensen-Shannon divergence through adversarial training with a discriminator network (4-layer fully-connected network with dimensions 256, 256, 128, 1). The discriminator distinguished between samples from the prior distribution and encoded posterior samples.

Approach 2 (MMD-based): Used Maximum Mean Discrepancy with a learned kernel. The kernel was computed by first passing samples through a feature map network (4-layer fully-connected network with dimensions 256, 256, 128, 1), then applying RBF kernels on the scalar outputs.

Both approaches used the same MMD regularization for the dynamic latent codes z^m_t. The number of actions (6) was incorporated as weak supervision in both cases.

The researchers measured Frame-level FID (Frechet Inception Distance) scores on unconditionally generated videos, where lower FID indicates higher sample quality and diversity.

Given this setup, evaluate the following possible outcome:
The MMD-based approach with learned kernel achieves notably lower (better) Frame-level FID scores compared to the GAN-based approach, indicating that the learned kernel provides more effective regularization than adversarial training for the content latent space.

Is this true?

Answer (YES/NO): NO